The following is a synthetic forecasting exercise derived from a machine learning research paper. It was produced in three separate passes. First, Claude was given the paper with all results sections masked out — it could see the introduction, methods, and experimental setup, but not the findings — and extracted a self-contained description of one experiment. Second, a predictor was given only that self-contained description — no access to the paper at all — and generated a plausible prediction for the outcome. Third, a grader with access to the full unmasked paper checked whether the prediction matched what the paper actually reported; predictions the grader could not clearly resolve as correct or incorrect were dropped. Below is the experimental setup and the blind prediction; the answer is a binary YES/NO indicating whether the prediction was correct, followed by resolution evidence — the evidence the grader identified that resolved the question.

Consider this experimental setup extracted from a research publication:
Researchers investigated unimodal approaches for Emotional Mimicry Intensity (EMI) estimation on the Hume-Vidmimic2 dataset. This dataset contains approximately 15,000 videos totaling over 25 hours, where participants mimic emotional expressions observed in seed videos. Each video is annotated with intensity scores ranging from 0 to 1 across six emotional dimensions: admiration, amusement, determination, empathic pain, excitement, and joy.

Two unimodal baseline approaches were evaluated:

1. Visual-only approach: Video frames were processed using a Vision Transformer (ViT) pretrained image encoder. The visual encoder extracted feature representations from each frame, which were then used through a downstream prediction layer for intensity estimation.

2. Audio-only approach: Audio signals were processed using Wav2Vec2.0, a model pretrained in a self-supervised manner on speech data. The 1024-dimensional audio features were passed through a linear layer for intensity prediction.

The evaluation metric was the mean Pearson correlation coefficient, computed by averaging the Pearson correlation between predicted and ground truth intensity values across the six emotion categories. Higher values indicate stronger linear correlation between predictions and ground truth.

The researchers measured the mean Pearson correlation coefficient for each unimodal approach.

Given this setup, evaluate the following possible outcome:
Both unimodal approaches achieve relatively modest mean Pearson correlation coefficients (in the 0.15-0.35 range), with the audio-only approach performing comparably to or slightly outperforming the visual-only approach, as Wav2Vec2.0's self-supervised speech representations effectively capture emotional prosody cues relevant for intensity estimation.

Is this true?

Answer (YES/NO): NO